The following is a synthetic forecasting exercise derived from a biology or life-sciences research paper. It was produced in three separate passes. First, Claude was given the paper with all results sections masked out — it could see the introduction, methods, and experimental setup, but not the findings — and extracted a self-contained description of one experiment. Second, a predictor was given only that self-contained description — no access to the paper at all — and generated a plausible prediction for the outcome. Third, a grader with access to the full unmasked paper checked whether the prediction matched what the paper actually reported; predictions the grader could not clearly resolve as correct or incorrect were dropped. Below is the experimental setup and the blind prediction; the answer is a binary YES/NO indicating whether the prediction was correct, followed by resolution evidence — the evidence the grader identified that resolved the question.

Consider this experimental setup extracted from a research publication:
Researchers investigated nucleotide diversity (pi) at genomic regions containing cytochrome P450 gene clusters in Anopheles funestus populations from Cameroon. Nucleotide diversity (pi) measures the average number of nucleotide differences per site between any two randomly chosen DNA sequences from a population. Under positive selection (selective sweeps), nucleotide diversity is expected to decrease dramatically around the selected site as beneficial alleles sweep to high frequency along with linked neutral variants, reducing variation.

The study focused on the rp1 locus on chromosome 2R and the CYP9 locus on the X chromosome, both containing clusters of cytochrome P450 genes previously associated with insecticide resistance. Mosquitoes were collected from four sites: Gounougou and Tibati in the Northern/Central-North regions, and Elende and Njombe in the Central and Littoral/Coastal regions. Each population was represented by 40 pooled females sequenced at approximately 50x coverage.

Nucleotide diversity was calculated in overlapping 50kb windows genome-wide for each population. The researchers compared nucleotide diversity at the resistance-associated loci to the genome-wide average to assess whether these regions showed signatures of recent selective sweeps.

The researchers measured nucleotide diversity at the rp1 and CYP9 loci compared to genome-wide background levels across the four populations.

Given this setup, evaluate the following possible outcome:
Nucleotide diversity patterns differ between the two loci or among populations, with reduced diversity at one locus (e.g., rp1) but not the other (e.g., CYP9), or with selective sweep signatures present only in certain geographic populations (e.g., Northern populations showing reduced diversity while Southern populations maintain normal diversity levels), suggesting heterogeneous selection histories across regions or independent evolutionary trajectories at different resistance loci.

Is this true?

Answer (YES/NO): YES